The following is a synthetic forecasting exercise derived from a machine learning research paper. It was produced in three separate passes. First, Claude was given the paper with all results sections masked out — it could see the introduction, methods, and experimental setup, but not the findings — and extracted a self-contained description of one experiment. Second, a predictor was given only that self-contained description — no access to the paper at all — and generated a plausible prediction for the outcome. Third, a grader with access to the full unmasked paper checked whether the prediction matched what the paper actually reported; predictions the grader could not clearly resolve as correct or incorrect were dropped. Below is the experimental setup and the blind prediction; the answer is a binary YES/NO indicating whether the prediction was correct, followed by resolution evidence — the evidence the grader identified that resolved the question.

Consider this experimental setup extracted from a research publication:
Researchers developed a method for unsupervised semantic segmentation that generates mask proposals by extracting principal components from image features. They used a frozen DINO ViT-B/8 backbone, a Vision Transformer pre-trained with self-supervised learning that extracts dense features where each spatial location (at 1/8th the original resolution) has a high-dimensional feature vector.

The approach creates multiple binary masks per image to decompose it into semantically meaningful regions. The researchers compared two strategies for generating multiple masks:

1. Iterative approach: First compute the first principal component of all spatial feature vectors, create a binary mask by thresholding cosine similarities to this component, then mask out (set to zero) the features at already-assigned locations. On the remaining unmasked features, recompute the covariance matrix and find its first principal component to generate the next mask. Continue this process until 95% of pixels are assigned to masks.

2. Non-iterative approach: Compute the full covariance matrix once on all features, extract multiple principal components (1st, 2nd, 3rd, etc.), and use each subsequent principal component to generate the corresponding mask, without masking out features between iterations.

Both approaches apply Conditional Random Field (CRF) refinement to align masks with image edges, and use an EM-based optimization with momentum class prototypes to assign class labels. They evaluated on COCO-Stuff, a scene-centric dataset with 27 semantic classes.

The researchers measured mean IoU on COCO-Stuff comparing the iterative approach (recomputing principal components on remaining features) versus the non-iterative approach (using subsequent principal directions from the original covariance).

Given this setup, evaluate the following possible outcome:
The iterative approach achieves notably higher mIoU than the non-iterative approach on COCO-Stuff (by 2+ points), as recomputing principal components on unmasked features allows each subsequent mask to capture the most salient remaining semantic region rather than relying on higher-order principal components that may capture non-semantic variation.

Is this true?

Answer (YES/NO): NO